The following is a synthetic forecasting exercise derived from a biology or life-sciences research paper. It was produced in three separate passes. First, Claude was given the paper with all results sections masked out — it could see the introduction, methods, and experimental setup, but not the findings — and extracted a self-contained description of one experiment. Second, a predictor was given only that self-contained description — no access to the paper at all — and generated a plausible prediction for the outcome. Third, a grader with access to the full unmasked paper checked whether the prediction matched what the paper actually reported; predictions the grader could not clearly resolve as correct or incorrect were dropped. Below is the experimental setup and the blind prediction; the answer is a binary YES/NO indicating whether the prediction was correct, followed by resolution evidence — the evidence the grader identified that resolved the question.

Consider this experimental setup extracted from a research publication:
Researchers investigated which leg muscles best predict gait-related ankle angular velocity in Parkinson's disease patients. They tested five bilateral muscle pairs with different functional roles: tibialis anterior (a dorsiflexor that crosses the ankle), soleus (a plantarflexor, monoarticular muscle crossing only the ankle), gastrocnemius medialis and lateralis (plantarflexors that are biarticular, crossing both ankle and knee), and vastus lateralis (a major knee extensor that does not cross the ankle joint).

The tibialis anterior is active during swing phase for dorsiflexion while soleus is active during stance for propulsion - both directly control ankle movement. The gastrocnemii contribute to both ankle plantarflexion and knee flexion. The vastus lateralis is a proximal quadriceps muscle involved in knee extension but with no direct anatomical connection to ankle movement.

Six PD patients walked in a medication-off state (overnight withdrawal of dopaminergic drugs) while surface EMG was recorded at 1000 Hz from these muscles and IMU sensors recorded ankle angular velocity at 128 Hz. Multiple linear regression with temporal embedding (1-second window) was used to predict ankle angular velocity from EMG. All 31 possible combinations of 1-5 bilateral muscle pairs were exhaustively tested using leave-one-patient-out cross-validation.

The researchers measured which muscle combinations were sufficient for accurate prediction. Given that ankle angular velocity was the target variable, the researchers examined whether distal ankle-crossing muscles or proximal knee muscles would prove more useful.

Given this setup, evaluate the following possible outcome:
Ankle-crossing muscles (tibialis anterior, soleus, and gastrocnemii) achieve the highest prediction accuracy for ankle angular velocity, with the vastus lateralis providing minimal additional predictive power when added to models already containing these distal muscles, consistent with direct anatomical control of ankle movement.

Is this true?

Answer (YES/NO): NO